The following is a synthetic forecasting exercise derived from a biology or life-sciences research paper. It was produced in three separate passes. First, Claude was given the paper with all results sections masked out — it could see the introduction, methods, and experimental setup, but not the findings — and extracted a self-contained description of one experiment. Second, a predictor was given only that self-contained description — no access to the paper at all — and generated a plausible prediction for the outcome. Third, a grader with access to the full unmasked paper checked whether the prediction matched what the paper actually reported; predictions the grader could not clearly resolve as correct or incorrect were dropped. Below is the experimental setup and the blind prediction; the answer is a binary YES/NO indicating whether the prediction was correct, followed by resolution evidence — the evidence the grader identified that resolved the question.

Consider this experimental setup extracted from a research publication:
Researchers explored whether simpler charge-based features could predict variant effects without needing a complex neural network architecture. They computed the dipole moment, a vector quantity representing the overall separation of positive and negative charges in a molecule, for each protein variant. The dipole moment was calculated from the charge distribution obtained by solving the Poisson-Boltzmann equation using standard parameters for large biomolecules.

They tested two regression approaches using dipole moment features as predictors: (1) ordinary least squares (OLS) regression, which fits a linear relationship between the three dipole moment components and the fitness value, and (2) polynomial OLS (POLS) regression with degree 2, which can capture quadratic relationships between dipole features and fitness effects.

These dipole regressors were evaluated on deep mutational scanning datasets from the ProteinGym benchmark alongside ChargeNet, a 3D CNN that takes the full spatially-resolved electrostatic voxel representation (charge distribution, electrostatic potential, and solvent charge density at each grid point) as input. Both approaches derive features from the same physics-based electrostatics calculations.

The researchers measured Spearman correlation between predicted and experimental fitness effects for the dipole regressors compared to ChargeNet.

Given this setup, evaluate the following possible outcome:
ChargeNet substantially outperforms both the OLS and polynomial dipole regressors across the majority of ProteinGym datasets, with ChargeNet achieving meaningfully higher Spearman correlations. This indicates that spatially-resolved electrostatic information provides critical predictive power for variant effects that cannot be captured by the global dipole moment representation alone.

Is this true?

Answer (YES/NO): YES